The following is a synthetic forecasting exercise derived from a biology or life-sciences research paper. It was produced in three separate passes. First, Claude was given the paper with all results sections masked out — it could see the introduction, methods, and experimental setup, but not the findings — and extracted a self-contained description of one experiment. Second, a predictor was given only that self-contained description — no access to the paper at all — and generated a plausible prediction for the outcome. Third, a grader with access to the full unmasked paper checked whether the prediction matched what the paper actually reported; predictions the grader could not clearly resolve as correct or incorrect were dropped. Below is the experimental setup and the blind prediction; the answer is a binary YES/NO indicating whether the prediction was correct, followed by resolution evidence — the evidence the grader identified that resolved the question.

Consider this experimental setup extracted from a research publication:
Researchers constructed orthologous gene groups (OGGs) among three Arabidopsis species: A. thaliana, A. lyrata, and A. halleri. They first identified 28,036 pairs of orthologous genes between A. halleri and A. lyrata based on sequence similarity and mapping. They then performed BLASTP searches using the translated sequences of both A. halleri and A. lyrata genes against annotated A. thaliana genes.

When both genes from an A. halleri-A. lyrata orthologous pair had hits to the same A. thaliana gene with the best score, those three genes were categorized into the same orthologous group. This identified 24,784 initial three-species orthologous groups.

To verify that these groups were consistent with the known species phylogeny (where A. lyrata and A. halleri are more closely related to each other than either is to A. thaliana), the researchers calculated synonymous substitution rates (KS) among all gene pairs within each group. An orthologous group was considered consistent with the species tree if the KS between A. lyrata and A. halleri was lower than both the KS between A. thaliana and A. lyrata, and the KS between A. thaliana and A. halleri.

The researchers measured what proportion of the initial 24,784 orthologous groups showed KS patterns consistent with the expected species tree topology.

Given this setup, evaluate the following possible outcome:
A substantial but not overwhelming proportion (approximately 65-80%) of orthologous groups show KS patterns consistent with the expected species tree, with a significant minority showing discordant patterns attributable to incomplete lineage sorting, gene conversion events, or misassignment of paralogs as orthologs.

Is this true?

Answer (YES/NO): NO